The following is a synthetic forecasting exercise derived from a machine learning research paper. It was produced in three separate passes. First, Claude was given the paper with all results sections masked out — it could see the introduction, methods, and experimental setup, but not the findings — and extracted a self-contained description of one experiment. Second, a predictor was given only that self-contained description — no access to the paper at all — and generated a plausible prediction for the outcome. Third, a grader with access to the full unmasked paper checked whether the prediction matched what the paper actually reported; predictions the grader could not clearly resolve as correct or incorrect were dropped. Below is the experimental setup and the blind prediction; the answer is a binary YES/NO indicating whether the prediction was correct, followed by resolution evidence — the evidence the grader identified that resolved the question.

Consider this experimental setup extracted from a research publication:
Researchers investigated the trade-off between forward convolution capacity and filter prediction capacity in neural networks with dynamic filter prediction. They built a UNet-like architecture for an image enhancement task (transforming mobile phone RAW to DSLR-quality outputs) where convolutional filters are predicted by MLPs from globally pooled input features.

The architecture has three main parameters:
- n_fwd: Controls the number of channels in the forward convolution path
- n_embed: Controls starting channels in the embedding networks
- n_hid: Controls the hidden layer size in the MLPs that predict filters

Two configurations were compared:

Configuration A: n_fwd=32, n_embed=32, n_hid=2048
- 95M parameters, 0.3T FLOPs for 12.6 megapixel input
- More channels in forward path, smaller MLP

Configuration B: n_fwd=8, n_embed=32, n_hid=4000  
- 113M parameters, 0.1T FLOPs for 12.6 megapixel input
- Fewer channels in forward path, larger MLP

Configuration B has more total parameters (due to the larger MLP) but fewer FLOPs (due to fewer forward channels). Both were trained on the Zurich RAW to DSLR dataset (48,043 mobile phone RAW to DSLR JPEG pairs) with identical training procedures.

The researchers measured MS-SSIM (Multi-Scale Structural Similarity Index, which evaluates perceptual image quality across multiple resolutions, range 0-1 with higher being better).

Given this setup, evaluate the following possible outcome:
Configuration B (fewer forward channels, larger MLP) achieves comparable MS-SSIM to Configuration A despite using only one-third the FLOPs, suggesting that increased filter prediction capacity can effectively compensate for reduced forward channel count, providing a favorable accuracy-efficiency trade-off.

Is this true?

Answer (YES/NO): NO